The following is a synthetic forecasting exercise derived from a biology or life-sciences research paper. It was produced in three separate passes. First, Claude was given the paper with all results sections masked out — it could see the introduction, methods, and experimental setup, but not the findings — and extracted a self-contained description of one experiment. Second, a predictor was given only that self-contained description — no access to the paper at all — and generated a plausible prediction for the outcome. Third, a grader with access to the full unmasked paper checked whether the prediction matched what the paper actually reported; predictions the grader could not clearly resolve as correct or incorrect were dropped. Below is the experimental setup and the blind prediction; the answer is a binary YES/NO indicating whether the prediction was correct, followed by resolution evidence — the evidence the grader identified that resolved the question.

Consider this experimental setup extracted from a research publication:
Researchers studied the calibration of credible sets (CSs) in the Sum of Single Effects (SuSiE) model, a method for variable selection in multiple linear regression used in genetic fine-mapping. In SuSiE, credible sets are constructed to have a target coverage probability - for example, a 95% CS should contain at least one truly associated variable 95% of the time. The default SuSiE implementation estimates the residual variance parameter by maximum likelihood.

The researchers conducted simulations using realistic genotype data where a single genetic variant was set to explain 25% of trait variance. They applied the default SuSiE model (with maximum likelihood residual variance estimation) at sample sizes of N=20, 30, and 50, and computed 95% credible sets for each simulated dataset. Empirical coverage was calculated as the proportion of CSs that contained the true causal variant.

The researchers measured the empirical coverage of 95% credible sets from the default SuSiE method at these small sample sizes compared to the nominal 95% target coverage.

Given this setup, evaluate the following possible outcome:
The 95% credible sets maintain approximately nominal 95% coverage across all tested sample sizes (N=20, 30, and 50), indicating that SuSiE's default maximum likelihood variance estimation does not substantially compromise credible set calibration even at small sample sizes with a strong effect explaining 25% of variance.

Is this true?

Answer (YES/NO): NO